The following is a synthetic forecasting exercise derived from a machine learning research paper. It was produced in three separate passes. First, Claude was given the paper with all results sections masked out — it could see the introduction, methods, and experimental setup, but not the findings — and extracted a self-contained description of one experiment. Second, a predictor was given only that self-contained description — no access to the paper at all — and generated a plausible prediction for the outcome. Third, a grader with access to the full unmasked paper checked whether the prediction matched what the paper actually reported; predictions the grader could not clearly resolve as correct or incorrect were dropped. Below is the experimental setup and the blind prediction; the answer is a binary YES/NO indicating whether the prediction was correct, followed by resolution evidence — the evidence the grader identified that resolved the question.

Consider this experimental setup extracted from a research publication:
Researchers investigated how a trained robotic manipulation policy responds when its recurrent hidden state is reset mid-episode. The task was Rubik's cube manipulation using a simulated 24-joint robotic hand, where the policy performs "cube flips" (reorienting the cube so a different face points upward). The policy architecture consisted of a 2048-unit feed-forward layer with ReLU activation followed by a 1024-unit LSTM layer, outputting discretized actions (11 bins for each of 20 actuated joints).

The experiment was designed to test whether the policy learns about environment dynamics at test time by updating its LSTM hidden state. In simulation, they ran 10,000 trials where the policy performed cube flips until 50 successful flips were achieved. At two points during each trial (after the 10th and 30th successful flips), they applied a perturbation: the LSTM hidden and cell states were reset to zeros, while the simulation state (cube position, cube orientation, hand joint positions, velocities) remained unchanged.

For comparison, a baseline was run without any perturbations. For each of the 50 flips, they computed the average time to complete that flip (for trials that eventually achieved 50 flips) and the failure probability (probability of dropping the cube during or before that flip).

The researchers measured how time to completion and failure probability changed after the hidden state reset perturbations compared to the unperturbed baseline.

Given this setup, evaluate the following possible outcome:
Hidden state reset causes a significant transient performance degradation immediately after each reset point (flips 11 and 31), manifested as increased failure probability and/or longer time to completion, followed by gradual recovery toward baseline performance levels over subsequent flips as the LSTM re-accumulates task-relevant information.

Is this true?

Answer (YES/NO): YES